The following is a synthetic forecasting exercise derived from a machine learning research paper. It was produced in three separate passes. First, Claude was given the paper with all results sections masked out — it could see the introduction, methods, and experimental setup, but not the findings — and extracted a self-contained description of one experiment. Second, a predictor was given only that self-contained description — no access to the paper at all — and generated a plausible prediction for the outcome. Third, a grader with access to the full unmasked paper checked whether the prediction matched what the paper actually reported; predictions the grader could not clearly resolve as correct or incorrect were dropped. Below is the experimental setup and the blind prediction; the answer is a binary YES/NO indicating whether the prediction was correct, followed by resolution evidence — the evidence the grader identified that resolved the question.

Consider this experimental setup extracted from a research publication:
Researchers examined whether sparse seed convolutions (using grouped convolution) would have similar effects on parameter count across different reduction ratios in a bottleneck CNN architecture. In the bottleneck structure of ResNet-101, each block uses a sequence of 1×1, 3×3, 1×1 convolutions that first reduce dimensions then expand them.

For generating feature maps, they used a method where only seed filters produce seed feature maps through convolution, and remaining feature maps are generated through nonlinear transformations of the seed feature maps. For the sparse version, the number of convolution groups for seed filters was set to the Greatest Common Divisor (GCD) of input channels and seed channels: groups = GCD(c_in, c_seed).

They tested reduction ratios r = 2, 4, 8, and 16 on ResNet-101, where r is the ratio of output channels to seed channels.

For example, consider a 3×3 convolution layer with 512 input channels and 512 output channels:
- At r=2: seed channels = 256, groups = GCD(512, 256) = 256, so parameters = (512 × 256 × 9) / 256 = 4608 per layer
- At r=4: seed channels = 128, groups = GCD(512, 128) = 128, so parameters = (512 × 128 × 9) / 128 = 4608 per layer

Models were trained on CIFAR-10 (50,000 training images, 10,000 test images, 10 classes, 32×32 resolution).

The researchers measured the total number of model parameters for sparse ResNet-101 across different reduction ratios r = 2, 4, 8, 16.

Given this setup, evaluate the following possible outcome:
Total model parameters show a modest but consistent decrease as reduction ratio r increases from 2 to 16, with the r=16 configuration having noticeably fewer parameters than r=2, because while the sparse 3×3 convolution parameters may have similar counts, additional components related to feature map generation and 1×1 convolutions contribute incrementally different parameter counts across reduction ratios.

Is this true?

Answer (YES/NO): NO